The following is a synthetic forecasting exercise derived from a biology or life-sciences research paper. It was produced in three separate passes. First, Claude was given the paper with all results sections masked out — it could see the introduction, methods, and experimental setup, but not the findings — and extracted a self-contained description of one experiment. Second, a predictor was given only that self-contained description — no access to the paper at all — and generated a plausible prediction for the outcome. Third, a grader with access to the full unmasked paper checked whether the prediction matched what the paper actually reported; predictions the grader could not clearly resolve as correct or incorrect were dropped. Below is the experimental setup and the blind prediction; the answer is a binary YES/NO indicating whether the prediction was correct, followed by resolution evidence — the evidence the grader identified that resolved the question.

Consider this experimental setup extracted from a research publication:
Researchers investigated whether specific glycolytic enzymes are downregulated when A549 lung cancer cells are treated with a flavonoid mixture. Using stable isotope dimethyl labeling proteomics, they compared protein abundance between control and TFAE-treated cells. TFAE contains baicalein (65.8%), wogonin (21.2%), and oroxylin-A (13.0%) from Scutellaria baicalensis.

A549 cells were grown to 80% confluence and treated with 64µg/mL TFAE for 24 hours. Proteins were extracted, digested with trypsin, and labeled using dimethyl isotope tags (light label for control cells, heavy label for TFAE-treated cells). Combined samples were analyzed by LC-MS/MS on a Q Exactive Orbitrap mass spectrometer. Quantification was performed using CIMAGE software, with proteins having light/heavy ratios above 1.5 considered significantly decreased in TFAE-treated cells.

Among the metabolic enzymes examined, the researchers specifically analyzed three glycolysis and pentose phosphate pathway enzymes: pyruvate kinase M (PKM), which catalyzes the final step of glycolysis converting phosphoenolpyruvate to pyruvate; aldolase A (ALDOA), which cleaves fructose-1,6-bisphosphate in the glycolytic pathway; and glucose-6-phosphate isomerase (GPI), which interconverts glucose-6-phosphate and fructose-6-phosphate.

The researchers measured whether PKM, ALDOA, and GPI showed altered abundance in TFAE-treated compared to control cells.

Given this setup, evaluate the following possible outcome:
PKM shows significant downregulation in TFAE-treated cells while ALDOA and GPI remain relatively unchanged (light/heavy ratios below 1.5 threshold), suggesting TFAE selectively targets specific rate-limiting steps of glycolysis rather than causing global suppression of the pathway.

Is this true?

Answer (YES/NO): NO